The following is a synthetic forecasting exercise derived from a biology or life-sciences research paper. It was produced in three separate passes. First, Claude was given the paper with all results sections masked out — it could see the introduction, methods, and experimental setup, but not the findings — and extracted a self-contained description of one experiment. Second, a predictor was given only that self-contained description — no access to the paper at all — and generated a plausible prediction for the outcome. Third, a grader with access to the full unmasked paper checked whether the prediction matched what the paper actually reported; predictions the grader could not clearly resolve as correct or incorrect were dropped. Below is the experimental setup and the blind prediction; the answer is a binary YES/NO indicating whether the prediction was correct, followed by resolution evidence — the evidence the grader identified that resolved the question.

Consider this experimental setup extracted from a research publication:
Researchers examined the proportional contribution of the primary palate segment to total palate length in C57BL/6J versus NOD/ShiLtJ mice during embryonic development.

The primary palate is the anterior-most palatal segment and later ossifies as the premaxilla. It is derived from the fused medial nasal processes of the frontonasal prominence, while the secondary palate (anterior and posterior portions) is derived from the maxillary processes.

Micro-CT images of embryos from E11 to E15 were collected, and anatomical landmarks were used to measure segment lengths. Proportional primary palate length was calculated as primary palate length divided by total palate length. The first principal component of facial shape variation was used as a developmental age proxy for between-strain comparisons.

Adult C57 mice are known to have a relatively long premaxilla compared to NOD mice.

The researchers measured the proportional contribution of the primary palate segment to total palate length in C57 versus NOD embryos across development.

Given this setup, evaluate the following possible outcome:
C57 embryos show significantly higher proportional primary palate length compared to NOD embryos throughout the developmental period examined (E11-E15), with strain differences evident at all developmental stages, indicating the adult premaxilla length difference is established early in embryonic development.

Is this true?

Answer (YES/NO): NO